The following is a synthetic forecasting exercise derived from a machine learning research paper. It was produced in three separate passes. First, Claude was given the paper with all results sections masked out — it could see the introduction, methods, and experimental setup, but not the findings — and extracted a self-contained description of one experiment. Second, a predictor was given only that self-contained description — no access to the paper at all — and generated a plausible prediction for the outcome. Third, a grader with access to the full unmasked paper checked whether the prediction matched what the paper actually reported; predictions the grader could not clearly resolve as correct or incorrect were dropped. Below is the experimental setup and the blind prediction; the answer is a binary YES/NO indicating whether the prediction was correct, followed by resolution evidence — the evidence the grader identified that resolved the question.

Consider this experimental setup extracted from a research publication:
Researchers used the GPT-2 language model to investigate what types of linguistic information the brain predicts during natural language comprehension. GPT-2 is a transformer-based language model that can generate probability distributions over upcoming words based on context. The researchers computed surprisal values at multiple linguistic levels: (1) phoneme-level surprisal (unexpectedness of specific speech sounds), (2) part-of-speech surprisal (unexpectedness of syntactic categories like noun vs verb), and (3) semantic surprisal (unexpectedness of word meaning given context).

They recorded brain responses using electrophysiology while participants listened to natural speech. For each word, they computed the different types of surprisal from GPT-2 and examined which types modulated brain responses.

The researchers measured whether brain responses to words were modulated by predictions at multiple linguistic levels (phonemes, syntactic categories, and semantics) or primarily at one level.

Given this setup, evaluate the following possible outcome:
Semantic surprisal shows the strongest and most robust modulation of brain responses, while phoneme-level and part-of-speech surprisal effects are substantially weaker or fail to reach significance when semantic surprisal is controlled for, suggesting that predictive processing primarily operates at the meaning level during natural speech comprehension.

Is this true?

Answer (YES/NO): NO